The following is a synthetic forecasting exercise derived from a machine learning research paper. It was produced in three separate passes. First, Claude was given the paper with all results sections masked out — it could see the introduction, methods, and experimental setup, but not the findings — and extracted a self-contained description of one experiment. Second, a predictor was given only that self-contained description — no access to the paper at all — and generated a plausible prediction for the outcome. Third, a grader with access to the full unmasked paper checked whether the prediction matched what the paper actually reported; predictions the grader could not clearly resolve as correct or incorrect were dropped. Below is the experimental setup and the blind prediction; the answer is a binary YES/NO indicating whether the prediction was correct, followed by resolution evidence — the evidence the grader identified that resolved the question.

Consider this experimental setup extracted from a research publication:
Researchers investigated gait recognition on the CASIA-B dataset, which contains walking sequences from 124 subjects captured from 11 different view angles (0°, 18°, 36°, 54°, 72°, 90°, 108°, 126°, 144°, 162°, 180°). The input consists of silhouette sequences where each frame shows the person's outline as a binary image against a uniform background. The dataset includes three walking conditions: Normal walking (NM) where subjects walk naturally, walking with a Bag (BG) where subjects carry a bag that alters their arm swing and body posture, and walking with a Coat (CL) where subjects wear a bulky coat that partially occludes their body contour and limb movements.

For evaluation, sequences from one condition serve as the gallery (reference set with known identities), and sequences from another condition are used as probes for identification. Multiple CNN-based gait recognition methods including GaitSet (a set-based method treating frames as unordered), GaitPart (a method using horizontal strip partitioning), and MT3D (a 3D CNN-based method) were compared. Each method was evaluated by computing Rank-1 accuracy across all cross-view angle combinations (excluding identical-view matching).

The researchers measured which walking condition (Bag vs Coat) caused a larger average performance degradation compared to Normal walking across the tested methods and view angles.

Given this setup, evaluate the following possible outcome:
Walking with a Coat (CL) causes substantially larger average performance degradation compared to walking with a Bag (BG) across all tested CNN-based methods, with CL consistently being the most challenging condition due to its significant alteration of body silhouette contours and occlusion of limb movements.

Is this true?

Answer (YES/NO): YES